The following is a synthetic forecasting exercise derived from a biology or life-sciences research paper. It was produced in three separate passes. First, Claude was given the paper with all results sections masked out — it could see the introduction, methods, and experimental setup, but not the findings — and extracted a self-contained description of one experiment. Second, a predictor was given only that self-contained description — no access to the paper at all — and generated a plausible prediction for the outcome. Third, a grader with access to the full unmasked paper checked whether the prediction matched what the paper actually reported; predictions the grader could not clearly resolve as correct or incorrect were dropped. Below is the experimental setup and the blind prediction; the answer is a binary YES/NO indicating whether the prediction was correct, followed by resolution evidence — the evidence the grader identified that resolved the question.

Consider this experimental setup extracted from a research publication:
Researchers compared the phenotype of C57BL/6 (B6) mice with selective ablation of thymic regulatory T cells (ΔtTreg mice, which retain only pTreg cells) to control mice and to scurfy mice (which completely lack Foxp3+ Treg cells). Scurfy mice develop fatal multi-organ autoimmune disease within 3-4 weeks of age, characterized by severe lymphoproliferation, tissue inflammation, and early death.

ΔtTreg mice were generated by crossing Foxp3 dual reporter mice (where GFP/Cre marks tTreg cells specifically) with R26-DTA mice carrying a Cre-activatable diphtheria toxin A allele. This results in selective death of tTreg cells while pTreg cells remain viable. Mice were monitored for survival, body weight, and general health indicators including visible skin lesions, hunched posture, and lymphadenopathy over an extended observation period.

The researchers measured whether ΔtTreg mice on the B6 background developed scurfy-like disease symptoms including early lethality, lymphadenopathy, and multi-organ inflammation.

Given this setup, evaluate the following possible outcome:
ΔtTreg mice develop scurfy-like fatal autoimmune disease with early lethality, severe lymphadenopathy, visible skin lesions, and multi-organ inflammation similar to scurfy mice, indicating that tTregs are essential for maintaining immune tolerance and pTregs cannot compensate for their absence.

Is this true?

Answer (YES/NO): NO